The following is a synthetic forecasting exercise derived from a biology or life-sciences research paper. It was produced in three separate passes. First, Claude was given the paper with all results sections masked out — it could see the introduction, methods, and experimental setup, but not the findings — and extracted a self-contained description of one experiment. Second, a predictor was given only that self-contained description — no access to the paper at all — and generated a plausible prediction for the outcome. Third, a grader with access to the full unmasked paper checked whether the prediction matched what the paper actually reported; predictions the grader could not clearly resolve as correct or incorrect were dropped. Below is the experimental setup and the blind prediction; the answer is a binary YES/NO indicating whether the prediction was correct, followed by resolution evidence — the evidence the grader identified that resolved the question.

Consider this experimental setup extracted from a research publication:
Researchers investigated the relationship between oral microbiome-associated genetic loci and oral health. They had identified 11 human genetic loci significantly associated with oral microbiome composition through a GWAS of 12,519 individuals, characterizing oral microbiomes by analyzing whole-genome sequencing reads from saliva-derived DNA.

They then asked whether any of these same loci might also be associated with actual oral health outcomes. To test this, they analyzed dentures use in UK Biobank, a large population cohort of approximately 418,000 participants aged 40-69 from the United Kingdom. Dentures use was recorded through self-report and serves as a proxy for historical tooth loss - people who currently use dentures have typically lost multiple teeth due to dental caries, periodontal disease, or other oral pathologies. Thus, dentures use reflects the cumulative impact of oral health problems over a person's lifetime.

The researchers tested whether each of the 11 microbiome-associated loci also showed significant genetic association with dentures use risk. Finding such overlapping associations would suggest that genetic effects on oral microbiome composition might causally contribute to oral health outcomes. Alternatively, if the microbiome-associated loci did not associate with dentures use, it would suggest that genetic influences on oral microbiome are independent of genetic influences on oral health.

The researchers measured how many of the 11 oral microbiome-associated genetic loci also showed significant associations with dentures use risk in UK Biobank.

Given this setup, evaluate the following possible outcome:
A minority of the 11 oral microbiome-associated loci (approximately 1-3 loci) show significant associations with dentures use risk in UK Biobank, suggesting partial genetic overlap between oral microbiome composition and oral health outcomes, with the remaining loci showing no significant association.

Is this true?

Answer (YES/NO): NO